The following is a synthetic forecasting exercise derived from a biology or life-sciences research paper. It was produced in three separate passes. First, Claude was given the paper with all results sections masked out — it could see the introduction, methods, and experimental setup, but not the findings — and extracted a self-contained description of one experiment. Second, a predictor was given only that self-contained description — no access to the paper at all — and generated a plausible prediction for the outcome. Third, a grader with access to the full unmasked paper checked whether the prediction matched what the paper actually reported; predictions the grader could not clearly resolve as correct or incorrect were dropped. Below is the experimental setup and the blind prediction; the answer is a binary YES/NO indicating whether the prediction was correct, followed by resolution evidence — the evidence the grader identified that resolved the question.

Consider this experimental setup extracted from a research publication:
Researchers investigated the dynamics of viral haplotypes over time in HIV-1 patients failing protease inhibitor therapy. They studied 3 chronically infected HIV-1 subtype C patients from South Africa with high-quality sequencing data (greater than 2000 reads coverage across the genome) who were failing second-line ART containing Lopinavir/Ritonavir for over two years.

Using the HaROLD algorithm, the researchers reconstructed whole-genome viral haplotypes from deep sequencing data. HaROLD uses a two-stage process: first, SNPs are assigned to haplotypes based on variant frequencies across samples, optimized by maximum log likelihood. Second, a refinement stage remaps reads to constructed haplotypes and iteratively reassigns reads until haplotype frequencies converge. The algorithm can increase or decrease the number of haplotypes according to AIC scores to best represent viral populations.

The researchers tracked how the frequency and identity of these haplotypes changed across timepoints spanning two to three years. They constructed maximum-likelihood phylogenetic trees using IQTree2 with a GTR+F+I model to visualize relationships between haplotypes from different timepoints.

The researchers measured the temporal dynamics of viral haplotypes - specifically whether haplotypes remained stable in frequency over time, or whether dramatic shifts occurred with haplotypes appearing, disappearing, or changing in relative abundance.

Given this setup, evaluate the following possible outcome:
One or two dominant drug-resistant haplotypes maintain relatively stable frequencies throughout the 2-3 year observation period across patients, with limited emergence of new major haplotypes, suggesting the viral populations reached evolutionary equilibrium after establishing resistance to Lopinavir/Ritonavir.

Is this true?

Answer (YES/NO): NO